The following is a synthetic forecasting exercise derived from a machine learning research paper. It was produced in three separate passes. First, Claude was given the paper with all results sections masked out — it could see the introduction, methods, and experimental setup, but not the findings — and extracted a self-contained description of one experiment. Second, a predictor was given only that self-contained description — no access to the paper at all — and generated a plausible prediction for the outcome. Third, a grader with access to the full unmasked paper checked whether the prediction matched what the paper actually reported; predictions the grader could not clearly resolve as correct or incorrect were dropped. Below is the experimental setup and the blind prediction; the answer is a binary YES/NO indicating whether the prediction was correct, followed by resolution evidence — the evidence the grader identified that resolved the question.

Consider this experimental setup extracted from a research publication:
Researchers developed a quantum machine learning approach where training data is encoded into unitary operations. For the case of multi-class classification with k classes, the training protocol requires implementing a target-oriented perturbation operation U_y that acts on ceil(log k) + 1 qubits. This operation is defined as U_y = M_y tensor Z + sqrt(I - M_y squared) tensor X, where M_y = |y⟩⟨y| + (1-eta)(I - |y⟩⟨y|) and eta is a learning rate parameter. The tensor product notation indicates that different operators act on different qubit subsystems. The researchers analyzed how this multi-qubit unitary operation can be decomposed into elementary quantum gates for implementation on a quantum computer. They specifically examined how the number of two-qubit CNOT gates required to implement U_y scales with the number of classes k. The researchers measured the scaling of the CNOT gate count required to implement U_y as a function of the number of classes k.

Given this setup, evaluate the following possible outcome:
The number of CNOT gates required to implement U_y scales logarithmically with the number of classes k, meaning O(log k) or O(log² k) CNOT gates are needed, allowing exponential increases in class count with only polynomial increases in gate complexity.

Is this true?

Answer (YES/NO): YES